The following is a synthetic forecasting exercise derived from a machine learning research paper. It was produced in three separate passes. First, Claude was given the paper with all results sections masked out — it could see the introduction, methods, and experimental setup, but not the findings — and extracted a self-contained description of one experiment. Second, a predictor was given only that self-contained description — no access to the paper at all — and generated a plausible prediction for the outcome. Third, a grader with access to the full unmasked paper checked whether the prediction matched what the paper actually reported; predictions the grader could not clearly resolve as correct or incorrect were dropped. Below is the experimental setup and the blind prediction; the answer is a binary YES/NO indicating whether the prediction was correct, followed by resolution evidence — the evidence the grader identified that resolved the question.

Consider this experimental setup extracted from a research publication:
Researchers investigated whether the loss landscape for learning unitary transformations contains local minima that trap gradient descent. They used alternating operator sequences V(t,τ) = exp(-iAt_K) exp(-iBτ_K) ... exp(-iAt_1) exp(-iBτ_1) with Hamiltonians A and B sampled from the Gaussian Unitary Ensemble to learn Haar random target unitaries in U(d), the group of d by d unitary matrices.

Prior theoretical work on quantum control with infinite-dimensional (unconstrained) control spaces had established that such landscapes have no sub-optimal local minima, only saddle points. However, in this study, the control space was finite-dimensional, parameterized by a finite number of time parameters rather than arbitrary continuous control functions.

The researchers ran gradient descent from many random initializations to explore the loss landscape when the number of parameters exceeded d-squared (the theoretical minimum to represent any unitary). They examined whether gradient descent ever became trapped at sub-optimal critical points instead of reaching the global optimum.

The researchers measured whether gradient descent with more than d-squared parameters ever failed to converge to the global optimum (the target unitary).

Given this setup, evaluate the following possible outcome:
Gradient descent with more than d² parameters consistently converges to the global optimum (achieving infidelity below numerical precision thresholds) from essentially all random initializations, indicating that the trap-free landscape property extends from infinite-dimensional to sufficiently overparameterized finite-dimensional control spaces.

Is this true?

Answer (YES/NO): YES